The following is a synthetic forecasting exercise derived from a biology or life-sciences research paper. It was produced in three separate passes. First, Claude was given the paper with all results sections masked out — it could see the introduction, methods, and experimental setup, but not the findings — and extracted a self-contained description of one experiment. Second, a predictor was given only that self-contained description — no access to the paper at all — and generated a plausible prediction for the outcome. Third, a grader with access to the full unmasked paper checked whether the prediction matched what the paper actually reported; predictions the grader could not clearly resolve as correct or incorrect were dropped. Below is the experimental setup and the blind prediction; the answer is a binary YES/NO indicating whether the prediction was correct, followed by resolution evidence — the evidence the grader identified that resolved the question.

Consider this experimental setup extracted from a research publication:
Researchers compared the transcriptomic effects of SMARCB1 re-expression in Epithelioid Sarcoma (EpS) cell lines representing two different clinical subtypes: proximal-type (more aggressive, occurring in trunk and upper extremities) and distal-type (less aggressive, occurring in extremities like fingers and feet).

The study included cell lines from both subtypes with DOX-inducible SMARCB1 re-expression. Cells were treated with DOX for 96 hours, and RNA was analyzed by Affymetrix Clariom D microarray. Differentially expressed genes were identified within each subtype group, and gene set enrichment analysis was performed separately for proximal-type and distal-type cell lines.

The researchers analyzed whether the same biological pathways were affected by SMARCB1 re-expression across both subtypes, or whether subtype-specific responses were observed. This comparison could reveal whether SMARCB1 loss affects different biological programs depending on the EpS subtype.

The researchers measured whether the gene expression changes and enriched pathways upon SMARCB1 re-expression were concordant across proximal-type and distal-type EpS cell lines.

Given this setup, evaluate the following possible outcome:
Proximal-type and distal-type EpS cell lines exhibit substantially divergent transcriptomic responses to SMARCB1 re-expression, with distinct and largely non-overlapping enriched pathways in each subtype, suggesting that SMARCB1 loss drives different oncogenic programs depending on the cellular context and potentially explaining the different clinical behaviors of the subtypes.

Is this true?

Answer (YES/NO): NO